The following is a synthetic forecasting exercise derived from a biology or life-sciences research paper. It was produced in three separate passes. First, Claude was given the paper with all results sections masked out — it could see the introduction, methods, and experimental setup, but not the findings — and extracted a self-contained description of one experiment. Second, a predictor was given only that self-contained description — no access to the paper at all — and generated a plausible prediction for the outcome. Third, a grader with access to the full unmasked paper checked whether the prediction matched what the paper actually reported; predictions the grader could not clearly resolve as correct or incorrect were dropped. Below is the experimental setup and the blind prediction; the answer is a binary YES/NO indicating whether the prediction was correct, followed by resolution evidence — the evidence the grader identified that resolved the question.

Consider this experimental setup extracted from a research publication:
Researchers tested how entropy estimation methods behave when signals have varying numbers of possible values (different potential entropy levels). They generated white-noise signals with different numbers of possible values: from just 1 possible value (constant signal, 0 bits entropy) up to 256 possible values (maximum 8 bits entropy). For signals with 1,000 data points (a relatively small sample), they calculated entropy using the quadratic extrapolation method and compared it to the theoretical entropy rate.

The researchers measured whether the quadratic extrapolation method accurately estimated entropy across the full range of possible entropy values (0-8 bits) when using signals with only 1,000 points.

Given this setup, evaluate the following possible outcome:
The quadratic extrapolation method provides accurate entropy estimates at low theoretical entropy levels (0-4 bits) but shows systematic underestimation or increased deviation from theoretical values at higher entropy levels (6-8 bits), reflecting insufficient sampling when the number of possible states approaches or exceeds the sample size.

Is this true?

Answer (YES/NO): YES